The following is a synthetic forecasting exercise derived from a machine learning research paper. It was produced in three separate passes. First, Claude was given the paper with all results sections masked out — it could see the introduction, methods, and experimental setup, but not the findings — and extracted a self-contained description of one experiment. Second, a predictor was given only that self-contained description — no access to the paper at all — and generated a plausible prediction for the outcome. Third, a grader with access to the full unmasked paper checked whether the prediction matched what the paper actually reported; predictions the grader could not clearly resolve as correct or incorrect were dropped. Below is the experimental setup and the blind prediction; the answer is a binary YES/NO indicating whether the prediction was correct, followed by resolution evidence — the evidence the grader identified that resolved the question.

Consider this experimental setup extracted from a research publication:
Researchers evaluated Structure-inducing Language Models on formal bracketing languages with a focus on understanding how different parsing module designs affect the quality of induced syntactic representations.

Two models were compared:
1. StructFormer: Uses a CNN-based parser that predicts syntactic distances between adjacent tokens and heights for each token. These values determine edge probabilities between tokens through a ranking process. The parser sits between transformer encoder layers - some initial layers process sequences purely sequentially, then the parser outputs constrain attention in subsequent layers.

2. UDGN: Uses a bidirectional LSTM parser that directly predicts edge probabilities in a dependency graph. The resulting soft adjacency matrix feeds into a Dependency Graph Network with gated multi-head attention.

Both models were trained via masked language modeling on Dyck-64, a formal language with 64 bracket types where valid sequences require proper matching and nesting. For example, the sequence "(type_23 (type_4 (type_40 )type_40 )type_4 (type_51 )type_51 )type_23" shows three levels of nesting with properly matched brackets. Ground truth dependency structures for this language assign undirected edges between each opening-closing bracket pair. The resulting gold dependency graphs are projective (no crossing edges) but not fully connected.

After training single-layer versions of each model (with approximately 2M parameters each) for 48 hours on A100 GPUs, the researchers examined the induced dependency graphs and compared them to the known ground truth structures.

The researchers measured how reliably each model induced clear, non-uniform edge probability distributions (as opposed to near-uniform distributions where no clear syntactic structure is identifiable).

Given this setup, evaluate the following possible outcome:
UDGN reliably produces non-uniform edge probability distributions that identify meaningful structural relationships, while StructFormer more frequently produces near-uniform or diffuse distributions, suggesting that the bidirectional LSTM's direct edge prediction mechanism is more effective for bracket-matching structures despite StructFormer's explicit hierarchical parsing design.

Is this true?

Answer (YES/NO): YES